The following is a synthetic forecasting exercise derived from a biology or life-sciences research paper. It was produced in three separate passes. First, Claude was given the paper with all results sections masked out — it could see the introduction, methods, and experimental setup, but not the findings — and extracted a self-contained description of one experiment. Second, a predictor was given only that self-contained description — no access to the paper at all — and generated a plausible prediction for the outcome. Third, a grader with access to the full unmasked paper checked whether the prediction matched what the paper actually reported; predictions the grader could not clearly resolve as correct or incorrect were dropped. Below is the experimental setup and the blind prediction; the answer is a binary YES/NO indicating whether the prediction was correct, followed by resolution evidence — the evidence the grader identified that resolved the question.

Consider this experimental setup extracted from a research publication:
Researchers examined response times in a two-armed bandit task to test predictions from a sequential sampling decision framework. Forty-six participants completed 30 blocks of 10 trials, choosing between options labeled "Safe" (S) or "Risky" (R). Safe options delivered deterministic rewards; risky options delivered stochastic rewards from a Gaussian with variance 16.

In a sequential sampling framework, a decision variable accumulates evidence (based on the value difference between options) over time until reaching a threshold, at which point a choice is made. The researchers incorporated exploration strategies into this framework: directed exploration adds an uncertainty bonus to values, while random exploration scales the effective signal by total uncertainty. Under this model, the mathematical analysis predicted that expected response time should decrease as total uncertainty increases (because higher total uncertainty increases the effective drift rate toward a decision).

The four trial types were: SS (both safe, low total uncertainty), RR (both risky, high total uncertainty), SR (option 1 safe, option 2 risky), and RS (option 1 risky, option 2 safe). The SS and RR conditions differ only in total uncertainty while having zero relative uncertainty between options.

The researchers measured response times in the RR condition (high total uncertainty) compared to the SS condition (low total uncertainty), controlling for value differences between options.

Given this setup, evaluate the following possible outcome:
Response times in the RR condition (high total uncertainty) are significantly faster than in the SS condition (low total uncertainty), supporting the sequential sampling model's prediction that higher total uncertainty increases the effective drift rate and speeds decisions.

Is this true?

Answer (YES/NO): NO